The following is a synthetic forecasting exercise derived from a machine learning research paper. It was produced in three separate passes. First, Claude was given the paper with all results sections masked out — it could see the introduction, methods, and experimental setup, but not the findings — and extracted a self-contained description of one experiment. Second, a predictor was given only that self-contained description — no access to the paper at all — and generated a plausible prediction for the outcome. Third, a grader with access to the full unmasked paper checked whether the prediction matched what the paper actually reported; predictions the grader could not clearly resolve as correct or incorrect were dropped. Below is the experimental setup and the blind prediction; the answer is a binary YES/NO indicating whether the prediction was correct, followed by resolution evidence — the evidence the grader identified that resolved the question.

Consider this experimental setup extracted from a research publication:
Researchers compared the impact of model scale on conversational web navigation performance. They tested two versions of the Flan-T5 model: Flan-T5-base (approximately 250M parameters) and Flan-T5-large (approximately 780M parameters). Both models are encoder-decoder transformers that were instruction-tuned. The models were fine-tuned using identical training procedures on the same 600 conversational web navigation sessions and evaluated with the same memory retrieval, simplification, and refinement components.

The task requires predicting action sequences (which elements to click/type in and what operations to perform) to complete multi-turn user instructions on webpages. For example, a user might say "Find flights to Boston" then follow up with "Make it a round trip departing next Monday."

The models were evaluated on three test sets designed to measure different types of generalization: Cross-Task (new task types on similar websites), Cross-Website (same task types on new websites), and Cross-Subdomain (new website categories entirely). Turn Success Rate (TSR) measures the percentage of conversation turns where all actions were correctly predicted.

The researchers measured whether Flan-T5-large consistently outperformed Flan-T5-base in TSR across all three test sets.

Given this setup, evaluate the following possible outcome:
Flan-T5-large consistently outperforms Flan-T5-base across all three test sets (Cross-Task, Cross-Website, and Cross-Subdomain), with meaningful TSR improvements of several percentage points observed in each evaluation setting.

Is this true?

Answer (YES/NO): NO